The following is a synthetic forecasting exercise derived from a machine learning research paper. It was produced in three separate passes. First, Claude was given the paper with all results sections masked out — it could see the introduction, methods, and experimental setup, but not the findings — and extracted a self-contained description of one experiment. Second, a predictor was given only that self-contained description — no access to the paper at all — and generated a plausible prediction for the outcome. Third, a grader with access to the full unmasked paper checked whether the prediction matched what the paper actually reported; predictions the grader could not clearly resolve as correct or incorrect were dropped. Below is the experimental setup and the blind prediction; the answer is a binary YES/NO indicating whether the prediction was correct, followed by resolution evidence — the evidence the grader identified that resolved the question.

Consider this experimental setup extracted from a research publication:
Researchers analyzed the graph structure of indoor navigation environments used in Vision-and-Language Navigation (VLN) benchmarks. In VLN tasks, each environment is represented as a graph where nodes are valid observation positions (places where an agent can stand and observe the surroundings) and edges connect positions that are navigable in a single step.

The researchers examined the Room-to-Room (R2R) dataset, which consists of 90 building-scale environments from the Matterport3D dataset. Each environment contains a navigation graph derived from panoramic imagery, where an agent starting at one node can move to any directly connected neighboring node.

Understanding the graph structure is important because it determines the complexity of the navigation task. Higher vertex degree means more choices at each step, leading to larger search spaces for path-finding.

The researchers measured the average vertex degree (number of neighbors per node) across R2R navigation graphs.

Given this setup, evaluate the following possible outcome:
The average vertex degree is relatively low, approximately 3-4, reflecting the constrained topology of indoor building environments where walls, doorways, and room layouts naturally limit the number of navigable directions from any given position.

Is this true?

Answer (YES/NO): NO